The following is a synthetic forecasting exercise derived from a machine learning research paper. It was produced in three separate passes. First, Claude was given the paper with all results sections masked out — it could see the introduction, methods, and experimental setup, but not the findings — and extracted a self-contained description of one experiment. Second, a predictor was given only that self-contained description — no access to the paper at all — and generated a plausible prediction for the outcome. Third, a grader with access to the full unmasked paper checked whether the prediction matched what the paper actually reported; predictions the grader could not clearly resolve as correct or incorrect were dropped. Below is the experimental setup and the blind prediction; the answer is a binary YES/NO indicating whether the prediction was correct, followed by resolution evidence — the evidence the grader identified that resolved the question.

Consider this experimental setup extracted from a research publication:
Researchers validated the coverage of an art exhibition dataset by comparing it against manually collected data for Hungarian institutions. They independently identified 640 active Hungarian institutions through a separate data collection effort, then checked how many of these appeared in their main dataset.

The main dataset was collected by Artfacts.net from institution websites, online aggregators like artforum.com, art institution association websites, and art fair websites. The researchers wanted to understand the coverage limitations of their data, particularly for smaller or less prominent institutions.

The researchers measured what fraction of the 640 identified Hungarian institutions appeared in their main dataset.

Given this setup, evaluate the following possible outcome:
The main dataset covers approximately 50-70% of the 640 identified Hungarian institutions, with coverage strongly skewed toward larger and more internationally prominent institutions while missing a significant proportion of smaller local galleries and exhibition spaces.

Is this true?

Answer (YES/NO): NO